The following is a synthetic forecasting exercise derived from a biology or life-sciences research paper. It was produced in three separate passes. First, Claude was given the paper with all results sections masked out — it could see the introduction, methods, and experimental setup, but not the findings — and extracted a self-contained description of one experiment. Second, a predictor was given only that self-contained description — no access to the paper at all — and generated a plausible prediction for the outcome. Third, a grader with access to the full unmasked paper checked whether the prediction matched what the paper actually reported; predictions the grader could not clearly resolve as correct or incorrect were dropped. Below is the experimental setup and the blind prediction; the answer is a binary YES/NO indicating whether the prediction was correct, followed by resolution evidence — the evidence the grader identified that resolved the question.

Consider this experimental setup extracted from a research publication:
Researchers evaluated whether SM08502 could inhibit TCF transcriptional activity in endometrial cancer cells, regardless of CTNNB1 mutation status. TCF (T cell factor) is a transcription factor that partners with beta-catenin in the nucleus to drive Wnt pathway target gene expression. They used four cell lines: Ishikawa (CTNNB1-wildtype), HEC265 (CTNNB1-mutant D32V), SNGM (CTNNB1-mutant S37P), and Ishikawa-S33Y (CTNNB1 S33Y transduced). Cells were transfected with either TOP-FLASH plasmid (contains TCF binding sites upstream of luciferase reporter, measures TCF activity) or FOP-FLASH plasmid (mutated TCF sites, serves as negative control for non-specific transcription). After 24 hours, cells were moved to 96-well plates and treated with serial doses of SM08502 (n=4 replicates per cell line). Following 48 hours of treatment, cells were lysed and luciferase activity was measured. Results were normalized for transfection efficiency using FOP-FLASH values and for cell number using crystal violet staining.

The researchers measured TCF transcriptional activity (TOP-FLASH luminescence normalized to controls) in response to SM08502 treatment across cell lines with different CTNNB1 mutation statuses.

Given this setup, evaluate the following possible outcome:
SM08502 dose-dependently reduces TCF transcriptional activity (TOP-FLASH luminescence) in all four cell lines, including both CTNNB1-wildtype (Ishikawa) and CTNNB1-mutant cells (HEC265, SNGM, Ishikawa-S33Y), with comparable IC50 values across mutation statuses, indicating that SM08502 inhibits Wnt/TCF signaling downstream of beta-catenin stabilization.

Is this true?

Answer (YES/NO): NO